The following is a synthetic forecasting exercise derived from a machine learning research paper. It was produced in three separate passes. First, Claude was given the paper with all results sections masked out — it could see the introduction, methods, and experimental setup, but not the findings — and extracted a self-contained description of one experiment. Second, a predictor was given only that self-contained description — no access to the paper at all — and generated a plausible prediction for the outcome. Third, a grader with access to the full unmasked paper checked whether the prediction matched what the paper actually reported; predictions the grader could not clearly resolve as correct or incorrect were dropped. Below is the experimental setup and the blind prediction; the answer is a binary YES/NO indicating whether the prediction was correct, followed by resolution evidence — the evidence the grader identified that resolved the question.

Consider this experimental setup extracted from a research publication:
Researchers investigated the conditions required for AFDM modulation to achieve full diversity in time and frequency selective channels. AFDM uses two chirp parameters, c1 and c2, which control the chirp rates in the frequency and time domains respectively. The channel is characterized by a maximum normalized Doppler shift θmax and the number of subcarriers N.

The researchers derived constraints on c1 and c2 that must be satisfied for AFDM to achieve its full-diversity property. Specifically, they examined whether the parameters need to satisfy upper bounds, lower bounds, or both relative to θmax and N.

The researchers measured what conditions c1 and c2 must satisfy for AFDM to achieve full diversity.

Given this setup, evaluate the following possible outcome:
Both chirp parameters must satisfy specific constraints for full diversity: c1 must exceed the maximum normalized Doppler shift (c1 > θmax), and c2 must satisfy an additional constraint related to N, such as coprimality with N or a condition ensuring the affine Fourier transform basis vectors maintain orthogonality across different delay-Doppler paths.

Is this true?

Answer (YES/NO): NO